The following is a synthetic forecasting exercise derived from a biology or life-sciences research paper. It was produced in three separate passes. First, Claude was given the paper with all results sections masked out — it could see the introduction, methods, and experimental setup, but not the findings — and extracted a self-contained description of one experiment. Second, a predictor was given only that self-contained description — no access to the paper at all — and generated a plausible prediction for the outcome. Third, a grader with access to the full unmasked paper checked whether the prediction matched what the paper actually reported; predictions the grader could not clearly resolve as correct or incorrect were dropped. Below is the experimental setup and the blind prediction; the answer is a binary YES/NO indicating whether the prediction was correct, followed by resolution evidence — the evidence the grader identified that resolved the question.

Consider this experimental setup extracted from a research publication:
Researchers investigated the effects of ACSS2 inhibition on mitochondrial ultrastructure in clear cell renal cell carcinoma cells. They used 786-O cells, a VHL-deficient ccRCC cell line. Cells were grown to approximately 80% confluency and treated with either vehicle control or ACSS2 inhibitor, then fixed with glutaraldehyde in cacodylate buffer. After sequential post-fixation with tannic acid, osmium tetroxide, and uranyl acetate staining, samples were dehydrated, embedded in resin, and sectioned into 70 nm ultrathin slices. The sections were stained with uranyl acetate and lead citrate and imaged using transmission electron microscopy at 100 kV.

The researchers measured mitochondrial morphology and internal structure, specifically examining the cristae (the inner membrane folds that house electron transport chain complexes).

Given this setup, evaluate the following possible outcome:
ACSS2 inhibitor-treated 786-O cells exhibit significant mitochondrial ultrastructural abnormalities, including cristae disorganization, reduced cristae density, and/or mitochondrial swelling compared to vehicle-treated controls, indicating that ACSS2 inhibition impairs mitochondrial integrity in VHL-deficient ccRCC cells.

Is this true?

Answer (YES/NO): YES